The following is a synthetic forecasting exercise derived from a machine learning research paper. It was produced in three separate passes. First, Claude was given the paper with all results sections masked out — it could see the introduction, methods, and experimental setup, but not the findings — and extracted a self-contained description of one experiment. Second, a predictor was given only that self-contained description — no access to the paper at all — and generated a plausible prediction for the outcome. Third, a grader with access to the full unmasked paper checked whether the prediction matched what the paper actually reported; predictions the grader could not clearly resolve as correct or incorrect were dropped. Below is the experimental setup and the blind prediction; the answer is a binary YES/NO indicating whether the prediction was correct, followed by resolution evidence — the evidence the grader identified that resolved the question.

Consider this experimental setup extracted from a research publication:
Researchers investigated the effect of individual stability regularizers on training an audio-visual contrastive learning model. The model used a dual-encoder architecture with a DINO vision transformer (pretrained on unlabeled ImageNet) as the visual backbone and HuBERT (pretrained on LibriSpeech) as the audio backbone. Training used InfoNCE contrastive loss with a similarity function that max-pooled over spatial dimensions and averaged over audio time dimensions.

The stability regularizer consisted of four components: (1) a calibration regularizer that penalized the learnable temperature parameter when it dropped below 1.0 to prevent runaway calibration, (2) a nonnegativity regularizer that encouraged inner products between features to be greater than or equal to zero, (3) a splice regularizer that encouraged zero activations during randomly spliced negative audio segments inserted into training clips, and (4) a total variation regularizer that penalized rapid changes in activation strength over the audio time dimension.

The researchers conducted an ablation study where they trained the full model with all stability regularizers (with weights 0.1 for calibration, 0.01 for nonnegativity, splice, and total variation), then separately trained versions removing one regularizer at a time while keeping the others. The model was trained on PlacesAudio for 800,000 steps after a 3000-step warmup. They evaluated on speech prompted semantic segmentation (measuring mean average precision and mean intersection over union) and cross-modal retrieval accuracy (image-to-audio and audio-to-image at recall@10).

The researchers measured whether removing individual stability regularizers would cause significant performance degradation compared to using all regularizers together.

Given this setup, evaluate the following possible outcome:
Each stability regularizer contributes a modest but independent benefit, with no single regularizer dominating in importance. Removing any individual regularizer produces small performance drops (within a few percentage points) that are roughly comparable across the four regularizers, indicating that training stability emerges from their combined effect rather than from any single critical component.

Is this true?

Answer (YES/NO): NO